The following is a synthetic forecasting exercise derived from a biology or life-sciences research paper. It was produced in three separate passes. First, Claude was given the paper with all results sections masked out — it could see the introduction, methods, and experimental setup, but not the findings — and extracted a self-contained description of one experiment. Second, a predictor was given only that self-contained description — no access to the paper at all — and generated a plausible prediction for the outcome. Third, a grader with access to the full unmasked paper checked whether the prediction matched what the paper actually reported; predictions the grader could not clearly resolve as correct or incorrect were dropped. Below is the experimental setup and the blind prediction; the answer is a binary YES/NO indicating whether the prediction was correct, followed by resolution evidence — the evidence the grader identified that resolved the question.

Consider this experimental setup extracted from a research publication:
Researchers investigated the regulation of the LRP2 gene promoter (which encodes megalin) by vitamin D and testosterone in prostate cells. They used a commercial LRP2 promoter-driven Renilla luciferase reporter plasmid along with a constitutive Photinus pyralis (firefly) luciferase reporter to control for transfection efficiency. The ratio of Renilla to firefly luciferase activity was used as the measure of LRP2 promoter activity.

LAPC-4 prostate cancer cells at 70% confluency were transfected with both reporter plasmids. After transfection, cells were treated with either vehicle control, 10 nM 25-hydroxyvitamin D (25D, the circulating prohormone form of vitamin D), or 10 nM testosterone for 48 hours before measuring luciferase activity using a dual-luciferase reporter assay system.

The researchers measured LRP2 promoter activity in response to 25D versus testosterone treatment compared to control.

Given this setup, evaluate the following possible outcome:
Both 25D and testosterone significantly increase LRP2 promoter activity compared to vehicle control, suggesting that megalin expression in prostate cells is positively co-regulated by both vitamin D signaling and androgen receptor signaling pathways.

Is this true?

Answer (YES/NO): NO